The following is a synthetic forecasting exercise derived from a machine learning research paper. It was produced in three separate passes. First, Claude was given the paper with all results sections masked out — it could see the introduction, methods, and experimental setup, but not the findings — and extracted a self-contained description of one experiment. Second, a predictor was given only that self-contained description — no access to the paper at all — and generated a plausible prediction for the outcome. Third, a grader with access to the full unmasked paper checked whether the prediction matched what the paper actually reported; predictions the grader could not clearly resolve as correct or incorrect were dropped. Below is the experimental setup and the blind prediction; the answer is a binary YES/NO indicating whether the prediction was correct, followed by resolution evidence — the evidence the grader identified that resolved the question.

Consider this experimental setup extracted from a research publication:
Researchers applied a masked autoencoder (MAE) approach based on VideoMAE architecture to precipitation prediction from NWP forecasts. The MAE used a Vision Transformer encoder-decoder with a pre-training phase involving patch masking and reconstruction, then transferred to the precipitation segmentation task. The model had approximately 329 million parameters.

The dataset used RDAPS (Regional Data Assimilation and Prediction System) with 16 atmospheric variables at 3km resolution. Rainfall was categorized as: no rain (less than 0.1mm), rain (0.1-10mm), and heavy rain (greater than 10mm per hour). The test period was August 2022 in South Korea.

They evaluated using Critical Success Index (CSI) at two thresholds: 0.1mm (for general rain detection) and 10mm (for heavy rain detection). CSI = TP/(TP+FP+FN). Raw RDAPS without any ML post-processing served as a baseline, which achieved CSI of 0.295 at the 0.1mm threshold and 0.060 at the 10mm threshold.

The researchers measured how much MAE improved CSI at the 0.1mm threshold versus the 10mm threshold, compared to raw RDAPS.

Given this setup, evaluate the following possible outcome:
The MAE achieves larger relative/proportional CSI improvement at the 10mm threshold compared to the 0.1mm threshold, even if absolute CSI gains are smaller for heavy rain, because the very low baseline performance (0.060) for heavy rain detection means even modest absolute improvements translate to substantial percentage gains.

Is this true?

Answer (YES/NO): NO